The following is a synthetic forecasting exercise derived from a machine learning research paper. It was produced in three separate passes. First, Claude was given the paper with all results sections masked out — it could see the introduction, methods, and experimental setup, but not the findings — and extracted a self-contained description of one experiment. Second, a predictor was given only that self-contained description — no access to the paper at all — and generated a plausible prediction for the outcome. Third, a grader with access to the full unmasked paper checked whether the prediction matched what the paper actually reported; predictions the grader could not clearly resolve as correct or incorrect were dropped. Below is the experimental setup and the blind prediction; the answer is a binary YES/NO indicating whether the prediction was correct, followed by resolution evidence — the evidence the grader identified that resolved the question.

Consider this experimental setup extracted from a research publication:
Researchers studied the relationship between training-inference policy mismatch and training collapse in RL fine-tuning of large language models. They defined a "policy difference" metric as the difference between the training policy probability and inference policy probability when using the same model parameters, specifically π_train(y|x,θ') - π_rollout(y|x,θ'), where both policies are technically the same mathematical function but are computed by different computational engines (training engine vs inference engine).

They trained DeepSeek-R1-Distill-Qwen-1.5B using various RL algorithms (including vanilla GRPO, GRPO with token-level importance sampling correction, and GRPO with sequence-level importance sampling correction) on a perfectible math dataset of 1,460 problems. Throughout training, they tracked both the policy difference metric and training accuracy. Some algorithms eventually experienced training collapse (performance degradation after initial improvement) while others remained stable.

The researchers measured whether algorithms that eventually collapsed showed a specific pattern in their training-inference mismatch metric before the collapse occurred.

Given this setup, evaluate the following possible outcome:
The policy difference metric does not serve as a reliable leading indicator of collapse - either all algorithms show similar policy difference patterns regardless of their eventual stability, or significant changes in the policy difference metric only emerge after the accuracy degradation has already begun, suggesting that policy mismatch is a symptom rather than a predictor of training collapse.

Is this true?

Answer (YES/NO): NO